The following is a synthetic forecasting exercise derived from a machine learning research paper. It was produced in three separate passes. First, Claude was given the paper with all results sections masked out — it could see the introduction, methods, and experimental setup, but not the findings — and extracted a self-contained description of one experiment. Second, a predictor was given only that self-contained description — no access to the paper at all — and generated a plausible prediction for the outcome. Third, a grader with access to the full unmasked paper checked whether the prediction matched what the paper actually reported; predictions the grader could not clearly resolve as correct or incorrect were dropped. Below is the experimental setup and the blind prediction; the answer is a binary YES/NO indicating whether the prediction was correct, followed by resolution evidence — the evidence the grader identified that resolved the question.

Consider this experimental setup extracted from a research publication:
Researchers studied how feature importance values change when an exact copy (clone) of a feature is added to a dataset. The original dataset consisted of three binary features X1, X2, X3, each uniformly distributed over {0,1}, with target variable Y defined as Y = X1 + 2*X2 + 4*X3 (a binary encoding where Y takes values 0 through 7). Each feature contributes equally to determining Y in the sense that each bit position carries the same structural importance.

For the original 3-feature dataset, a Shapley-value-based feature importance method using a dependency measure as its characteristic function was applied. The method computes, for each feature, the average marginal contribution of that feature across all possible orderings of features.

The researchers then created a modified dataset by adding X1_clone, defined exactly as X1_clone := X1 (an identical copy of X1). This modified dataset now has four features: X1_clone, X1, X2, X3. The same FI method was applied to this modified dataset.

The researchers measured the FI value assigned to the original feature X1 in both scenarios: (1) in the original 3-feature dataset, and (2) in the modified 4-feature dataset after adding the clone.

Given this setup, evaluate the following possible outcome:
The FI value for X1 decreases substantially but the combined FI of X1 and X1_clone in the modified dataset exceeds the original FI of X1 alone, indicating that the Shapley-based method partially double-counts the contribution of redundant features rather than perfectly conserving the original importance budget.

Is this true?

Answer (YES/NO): NO